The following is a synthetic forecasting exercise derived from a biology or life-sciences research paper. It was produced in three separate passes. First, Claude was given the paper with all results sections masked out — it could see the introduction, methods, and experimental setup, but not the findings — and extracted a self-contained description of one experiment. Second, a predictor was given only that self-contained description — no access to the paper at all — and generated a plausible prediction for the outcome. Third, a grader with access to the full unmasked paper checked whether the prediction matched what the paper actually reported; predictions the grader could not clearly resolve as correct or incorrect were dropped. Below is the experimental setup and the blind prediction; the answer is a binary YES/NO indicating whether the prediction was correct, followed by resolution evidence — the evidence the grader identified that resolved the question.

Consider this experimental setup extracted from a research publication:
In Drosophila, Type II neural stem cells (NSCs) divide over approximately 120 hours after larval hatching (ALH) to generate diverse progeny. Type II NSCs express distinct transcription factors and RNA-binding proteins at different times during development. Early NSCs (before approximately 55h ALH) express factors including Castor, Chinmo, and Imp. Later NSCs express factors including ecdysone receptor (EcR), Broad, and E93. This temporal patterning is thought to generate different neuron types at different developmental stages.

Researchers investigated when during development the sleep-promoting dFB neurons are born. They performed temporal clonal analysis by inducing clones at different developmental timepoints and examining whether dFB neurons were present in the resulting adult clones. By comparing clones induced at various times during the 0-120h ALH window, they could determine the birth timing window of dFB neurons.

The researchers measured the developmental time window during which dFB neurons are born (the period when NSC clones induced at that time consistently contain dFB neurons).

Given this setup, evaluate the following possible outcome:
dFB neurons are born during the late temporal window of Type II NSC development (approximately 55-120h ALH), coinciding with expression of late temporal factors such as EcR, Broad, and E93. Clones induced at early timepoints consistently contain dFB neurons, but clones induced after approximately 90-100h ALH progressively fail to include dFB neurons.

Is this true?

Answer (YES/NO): NO